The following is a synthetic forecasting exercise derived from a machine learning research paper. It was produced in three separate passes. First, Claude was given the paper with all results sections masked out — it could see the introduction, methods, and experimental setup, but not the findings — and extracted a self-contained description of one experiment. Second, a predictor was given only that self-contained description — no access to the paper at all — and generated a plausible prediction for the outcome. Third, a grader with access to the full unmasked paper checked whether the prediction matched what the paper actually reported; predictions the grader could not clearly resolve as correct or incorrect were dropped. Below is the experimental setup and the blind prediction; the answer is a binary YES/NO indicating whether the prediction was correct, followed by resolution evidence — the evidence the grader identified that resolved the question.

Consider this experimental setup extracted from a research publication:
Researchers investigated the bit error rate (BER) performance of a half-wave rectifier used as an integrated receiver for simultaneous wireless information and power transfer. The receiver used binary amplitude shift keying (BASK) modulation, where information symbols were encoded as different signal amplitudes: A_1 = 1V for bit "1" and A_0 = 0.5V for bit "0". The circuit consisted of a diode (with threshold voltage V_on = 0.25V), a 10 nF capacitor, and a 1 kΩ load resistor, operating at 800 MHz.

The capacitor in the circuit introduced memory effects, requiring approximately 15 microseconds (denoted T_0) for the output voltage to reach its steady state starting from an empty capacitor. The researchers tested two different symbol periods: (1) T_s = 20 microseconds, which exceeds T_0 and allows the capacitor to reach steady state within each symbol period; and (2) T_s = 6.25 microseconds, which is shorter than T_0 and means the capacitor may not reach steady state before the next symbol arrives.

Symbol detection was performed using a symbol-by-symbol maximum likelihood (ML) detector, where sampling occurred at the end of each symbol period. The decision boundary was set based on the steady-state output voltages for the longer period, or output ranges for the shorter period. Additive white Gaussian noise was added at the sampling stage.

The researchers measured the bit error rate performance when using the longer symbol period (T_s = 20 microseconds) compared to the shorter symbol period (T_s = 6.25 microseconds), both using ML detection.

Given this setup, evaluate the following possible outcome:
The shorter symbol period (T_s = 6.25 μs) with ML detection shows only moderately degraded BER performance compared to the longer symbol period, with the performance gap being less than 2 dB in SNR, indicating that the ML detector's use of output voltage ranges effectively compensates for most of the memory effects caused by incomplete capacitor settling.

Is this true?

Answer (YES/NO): NO